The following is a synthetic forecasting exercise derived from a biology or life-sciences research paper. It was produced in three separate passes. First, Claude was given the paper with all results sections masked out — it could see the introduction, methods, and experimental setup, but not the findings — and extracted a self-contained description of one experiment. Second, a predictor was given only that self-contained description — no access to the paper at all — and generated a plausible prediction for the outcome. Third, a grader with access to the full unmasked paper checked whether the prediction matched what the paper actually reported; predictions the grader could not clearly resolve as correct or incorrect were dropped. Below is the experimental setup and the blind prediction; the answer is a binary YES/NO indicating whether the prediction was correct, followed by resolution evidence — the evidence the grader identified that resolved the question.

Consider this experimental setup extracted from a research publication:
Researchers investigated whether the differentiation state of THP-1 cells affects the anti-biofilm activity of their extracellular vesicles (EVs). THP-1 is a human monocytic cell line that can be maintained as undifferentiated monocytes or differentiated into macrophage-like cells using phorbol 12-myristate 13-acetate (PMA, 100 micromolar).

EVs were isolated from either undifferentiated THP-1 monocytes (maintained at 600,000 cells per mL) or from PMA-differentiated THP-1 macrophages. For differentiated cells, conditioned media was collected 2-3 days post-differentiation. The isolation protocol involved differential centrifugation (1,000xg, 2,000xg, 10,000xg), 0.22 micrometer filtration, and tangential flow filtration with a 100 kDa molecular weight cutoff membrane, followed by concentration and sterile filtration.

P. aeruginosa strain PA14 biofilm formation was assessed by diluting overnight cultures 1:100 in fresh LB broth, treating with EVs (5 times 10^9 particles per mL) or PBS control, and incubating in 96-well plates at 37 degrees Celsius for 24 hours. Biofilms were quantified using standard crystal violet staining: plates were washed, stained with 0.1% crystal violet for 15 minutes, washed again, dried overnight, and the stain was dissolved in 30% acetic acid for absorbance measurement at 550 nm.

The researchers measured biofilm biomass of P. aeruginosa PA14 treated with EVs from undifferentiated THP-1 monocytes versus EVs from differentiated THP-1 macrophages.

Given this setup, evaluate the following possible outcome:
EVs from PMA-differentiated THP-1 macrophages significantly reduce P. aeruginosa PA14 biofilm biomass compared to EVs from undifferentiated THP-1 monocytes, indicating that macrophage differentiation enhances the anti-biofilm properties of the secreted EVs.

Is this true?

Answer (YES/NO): NO